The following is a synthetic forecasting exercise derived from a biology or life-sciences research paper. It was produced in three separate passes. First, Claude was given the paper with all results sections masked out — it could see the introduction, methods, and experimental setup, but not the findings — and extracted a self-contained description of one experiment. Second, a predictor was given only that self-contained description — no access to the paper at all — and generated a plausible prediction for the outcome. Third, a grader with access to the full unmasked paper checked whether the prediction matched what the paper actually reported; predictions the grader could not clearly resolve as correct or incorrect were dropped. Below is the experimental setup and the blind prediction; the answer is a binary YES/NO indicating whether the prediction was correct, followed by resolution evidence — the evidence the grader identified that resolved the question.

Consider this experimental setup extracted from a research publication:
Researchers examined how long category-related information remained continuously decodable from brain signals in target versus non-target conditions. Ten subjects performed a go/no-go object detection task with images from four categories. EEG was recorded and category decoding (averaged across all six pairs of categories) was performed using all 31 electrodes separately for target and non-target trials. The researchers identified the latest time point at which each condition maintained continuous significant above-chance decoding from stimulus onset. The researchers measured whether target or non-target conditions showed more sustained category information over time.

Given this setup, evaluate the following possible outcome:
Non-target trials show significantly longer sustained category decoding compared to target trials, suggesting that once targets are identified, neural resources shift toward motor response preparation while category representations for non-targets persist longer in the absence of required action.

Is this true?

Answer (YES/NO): YES